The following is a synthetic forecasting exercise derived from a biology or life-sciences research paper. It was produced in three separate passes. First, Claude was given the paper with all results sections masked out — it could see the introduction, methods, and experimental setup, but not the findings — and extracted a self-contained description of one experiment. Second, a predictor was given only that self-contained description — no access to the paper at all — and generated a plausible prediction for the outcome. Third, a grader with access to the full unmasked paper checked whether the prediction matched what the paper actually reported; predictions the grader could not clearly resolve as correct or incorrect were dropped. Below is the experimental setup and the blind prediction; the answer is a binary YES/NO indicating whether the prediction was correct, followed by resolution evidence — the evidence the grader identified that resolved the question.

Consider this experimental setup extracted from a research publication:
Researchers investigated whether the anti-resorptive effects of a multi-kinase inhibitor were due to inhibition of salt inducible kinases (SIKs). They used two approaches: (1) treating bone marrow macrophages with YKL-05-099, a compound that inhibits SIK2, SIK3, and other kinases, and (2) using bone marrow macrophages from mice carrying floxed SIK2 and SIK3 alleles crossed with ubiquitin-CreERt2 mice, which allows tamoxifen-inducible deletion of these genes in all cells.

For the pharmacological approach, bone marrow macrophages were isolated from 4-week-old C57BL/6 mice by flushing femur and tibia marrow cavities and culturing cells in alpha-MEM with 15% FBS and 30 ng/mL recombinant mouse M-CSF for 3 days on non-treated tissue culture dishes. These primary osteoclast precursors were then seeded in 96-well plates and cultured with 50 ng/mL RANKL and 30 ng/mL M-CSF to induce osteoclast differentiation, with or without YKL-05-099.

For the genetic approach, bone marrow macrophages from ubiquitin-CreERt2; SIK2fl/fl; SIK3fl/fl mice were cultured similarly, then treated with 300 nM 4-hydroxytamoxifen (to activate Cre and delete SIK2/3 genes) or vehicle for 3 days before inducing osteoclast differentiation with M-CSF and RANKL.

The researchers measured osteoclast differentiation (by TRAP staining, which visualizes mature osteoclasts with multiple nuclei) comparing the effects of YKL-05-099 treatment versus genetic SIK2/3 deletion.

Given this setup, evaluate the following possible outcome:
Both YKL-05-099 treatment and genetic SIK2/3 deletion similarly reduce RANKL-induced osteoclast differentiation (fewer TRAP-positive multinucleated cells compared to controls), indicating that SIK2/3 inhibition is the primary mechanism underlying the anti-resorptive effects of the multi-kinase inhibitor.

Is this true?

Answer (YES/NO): NO